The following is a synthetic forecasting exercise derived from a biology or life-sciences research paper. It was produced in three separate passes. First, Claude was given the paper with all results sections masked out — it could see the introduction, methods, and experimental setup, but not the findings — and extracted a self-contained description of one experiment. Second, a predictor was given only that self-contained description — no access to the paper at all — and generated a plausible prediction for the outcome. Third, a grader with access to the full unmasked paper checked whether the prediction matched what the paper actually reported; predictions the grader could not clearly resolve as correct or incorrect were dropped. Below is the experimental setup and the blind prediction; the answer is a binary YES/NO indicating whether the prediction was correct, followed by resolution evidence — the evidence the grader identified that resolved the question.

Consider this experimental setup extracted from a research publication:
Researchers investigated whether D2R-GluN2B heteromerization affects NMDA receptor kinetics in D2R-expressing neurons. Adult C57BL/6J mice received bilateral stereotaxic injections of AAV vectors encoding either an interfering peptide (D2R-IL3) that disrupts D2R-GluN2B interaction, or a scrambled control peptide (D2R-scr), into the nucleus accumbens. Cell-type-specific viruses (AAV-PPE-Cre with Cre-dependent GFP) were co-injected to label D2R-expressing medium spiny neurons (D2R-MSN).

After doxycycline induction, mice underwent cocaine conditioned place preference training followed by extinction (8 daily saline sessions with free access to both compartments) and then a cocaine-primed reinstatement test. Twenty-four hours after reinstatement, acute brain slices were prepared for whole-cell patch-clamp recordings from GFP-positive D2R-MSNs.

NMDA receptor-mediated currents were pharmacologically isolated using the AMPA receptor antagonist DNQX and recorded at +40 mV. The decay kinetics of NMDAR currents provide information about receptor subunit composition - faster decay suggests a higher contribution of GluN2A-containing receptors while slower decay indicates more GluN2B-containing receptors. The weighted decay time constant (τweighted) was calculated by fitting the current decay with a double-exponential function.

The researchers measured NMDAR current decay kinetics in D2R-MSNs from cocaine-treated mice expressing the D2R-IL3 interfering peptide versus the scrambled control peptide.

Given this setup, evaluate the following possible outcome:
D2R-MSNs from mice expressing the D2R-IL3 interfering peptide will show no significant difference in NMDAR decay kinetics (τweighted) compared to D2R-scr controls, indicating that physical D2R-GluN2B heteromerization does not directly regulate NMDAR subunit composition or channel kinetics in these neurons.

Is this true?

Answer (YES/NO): YES